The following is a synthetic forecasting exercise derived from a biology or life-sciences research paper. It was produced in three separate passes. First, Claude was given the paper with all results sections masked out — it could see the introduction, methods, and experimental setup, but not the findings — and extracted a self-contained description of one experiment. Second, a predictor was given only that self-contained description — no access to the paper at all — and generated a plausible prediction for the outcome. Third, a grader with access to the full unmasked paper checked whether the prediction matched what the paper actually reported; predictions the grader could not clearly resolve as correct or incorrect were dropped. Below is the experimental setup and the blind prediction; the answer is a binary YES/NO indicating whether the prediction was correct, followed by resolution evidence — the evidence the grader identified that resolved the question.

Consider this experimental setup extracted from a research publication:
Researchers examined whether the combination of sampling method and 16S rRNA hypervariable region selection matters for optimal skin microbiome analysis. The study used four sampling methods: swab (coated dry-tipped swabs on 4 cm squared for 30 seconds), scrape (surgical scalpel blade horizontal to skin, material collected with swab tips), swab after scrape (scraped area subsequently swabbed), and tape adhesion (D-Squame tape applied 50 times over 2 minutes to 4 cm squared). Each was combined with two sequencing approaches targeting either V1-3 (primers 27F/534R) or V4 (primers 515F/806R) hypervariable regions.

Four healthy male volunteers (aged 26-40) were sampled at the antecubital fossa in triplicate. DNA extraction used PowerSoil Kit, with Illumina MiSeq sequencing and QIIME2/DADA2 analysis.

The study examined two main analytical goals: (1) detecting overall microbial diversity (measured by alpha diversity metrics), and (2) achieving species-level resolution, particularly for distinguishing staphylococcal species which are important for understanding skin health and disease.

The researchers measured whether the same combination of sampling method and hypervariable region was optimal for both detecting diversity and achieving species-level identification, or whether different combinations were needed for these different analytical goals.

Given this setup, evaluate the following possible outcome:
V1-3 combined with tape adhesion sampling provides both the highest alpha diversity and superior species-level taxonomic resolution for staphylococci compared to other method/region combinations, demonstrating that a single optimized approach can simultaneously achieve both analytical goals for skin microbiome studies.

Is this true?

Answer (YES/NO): YES